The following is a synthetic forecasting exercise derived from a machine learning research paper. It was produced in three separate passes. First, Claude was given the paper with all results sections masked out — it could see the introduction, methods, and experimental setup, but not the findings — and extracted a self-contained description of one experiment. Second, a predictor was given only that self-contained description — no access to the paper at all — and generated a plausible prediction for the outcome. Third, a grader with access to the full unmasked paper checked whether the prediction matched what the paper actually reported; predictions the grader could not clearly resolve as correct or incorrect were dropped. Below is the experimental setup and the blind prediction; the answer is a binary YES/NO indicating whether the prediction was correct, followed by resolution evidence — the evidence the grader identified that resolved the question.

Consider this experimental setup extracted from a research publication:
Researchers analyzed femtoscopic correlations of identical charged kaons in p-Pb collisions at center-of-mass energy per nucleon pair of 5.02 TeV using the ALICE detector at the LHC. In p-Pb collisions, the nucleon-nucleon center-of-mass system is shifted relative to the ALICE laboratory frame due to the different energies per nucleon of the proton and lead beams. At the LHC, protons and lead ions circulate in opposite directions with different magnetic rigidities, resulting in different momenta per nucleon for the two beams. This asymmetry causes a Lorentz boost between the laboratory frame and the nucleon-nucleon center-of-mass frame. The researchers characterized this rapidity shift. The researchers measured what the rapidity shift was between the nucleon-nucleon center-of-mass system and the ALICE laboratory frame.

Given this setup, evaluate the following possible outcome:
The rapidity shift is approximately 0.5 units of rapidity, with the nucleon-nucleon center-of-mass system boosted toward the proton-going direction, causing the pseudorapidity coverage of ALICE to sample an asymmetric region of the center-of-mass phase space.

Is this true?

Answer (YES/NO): NO